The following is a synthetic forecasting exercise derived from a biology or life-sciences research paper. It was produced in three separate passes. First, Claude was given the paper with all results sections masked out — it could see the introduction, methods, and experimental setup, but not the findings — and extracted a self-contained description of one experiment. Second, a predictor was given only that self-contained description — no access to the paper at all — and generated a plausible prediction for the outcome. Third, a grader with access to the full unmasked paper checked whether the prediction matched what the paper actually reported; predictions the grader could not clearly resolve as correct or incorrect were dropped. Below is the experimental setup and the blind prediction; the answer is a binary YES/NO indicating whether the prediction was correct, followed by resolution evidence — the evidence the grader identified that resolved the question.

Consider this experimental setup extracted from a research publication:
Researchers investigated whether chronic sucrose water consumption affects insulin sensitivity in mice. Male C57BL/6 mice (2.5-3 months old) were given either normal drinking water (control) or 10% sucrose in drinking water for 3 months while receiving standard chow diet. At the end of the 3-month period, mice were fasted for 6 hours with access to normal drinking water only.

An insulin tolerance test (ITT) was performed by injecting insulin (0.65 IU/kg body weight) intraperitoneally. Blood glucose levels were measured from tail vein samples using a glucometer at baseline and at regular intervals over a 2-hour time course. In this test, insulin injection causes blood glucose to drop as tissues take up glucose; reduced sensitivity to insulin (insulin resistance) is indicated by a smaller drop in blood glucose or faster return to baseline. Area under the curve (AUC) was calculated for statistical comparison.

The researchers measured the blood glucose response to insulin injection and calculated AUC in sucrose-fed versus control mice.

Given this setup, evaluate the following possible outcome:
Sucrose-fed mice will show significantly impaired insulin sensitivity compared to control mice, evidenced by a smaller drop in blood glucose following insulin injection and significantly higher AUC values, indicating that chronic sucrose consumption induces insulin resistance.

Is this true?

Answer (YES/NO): YES